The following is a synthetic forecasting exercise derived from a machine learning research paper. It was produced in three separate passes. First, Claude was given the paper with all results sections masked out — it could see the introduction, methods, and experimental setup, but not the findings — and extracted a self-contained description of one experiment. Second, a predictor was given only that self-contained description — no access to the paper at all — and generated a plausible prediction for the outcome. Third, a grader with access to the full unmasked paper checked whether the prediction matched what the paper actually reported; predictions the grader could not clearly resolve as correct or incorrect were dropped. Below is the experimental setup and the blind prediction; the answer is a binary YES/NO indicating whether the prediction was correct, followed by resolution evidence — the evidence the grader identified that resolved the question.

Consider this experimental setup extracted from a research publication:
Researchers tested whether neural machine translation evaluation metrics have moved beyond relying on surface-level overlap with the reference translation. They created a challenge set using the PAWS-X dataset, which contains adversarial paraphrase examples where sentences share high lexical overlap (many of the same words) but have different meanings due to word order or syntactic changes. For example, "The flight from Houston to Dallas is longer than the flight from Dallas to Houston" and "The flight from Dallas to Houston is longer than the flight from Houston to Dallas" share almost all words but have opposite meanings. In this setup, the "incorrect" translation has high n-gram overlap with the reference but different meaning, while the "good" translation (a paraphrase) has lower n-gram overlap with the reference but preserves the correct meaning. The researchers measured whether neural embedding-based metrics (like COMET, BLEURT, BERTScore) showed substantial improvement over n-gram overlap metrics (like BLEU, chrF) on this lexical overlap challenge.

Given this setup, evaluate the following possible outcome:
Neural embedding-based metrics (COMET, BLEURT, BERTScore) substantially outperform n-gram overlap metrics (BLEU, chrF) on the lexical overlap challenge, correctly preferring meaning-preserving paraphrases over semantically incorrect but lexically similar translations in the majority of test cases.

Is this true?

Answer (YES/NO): NO